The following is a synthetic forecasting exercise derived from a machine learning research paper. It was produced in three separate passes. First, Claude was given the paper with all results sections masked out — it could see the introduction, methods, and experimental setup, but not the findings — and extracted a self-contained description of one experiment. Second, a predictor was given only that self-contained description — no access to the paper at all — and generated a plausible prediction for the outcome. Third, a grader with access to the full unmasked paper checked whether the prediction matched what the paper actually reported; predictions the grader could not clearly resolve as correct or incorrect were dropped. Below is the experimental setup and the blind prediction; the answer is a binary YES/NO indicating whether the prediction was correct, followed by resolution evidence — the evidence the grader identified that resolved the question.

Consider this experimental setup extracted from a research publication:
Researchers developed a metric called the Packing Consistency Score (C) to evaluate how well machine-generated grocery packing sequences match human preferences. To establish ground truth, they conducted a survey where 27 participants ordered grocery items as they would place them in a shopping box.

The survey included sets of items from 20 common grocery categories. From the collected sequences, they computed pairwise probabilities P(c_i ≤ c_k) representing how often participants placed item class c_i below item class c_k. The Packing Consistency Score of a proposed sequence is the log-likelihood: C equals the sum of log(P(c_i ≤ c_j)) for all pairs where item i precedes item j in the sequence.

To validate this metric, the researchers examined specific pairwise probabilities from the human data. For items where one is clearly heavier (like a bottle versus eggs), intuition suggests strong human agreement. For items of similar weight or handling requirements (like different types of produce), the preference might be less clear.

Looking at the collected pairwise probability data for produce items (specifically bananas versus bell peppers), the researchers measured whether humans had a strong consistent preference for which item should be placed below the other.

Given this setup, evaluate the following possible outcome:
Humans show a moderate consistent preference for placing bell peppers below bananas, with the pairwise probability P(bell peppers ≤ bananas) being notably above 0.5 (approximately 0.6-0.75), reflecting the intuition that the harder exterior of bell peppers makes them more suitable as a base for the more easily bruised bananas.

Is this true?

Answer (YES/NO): YES